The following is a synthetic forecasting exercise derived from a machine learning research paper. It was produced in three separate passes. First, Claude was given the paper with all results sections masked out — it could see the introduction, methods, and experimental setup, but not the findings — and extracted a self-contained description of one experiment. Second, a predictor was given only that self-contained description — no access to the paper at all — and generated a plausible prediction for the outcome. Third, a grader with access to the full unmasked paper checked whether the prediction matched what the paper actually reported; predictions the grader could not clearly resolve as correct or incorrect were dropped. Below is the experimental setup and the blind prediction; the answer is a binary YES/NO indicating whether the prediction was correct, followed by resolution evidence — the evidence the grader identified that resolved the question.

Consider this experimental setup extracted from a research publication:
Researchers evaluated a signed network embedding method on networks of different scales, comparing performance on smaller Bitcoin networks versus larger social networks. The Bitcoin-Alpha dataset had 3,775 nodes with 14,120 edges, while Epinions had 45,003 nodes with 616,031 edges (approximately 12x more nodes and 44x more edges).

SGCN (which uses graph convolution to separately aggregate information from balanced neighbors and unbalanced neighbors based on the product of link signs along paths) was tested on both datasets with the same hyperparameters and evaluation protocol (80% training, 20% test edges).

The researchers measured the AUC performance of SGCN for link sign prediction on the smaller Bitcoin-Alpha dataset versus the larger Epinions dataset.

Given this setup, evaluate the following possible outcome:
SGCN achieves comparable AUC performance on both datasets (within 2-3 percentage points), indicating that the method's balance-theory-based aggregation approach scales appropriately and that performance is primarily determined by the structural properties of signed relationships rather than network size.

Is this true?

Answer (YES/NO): NO